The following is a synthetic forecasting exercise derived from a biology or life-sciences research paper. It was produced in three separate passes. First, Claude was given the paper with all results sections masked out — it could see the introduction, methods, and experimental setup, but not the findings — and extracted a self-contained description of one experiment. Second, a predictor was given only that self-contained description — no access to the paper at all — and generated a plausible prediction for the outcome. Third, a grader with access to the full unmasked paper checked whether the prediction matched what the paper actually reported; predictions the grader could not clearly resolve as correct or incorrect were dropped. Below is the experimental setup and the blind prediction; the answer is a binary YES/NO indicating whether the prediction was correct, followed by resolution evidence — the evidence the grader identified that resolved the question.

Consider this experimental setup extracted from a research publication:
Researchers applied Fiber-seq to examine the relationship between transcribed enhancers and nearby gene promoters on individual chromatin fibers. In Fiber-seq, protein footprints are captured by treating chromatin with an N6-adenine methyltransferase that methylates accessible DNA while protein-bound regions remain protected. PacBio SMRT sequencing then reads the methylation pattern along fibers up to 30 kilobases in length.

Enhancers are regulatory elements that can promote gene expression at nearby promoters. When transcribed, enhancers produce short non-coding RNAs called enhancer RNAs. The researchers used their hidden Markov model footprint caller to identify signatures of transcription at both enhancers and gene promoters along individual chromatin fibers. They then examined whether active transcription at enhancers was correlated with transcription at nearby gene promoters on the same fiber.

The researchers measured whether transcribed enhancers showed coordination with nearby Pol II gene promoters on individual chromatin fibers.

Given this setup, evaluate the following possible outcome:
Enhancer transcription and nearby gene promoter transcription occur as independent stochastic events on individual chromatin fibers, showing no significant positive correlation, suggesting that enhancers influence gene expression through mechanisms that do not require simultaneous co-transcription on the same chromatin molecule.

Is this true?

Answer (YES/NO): NO